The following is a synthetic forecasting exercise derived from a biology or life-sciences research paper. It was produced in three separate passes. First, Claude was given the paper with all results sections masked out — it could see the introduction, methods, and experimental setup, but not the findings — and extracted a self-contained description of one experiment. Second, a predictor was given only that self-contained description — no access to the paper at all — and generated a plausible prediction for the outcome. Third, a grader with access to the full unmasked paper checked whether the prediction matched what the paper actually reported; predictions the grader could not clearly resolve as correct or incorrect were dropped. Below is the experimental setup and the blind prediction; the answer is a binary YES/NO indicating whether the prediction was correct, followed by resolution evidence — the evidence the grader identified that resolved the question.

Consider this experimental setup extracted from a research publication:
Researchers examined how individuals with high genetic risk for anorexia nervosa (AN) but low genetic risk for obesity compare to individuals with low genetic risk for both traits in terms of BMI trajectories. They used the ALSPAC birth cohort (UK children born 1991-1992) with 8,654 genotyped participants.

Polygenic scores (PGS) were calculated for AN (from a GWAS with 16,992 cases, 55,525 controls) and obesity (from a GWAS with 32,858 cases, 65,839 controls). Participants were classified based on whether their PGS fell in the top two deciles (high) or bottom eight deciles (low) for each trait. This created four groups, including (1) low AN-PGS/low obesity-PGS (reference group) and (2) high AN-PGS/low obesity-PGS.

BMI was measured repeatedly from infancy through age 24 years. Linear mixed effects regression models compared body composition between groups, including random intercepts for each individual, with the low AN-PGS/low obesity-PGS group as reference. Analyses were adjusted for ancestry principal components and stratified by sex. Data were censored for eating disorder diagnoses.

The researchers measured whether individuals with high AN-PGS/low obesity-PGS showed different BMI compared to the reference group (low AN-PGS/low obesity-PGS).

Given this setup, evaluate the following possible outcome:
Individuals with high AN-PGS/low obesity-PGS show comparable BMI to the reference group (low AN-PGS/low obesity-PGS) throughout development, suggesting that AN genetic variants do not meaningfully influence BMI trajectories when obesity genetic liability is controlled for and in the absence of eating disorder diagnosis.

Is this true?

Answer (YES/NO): NO